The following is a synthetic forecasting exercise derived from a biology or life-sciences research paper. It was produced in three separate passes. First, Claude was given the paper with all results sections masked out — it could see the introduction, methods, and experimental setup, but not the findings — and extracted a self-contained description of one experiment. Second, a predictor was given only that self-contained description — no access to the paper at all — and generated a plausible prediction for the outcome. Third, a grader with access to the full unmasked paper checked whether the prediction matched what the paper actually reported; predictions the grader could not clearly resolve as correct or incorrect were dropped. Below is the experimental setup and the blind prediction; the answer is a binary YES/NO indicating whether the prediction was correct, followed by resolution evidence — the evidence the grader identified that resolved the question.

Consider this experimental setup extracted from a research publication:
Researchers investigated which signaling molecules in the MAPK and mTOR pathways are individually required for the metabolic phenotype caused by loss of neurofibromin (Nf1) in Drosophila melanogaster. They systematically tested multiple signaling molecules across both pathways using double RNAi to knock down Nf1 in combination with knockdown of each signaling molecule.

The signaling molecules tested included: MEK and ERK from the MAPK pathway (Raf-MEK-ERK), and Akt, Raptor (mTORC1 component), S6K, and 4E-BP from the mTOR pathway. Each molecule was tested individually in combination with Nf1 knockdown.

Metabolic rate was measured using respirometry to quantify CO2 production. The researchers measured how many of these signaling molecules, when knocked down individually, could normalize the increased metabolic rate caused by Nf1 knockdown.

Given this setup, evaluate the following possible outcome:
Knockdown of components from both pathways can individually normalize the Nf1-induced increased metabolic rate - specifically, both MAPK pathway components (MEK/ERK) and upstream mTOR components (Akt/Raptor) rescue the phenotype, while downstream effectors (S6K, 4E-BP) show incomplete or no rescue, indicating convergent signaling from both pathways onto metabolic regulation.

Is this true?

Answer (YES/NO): NO